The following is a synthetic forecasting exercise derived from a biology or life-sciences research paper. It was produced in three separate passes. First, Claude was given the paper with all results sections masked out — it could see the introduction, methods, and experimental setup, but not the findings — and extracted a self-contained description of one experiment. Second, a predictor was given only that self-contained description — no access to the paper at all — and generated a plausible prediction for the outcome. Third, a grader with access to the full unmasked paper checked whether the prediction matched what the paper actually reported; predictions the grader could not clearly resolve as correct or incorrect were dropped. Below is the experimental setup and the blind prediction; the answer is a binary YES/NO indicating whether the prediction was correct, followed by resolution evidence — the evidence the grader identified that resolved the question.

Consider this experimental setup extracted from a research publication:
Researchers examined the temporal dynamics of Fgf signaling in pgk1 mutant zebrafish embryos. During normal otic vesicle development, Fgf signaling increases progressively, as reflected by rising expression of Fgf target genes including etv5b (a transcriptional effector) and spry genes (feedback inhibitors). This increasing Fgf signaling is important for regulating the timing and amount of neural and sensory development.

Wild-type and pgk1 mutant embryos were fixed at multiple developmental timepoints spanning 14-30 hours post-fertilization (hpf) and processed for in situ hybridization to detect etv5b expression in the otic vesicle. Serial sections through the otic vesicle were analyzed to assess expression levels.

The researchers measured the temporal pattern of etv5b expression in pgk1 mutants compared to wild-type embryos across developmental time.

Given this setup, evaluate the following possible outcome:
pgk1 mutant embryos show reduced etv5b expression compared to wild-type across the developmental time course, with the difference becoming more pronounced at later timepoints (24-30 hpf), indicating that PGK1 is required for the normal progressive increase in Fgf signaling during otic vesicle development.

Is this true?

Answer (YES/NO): NO